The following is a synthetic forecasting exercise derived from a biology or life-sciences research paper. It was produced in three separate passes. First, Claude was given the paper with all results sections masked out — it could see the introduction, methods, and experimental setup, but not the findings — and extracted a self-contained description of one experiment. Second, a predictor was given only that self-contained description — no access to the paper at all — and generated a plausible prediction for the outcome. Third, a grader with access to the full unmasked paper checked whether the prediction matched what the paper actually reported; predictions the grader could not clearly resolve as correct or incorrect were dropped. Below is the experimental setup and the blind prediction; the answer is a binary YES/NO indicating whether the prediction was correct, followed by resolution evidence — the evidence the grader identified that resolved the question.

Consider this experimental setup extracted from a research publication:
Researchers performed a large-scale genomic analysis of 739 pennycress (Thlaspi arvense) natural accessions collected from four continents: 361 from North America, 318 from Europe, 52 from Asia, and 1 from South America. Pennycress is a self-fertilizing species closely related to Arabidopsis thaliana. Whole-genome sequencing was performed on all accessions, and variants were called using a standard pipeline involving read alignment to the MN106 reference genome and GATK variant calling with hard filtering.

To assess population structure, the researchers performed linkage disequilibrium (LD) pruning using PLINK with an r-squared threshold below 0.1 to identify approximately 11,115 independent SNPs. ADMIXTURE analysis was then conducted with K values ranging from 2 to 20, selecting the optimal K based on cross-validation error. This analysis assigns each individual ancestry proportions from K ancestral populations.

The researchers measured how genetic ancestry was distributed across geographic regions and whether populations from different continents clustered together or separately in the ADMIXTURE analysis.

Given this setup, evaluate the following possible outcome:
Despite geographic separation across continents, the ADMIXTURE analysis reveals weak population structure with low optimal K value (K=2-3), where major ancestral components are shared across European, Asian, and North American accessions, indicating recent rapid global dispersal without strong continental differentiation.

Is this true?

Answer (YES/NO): NO